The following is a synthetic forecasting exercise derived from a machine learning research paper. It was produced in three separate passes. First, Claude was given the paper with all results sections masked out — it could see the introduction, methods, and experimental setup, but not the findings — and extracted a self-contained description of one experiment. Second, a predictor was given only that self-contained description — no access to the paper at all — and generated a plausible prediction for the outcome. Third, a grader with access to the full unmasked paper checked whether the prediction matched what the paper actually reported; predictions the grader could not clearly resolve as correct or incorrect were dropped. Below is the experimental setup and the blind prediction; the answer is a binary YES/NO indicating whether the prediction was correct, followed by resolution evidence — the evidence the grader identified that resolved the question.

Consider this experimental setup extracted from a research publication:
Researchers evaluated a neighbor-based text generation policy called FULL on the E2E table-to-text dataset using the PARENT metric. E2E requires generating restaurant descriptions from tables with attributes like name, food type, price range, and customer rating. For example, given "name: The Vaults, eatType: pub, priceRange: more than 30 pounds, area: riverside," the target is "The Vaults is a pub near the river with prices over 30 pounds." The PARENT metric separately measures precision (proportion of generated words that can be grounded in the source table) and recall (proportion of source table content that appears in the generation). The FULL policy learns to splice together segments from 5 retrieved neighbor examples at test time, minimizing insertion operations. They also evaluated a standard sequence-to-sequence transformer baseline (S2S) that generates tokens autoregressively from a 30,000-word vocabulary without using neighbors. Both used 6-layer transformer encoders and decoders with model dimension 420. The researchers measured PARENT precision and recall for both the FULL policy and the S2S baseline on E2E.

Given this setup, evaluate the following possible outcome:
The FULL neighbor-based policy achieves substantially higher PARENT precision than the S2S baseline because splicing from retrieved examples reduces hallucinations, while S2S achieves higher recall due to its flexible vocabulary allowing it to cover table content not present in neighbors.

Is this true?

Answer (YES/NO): YES